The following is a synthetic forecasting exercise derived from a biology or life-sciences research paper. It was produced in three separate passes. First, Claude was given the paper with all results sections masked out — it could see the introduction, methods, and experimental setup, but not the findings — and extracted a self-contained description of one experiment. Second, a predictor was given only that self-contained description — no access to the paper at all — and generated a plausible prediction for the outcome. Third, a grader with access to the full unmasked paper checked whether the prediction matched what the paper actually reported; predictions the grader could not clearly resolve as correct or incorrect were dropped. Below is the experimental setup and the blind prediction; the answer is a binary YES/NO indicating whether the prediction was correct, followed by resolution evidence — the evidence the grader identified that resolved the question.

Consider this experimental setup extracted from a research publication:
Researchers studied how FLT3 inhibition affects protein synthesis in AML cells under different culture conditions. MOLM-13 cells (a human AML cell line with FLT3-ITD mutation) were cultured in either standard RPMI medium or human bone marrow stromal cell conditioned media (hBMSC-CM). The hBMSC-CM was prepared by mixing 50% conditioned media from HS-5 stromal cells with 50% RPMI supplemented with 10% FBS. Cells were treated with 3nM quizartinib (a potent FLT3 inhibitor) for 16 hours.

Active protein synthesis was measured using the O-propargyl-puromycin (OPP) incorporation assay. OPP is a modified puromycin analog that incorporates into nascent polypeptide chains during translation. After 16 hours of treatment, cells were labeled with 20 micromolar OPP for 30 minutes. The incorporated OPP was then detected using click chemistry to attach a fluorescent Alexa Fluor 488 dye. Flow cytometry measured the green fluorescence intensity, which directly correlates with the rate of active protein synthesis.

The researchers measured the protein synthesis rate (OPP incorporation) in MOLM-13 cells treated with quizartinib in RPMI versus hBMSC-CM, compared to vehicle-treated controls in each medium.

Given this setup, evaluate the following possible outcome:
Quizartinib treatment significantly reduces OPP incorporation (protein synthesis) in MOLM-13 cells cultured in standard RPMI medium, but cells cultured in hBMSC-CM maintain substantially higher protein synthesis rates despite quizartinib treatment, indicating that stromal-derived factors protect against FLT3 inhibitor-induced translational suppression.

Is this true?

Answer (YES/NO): YES